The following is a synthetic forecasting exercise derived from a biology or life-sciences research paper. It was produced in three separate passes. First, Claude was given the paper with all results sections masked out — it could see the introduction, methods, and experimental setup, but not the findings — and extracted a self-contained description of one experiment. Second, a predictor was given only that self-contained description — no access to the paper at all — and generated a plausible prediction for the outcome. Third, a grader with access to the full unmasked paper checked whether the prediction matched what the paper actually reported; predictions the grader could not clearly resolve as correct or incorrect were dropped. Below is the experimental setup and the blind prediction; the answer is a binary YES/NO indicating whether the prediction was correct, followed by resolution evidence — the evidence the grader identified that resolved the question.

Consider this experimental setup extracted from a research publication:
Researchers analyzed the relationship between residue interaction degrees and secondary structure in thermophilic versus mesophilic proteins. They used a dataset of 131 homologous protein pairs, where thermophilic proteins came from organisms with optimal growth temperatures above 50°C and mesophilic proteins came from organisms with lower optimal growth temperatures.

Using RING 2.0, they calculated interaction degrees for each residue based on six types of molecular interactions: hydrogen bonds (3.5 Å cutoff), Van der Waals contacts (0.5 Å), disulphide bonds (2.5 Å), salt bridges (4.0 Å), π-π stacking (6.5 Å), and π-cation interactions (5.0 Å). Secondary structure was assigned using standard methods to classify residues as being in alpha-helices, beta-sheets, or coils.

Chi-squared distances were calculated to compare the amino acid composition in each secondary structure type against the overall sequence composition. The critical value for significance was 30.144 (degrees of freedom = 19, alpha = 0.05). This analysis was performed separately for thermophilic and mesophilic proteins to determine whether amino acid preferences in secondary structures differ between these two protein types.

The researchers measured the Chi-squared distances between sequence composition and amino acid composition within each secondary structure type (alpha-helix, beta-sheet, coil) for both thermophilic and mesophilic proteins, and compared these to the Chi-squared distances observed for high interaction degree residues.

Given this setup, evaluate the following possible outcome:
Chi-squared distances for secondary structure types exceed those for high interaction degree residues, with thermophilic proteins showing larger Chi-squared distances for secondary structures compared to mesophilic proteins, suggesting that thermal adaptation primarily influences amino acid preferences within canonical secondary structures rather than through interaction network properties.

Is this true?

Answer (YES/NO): NO